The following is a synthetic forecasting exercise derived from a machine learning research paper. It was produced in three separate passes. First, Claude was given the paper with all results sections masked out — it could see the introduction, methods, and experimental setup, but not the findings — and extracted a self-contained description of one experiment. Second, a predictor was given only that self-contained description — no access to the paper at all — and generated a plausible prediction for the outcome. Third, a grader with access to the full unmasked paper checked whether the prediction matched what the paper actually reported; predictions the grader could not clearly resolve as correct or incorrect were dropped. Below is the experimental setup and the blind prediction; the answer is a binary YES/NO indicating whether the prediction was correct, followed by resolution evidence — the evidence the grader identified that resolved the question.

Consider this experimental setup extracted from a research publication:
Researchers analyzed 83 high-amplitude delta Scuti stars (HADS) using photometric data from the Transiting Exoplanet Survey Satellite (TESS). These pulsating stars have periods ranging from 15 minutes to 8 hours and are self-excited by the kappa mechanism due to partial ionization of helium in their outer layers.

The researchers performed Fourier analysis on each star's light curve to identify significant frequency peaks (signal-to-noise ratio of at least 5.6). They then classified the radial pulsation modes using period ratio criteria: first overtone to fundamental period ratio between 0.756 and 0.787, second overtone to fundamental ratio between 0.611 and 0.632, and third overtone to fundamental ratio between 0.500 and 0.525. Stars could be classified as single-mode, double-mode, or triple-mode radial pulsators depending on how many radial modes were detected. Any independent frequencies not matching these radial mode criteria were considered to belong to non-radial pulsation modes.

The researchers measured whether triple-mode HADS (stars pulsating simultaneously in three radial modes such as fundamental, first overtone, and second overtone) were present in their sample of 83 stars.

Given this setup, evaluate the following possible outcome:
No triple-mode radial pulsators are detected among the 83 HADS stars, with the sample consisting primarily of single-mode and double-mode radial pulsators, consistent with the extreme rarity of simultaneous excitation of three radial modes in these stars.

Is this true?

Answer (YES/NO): NO